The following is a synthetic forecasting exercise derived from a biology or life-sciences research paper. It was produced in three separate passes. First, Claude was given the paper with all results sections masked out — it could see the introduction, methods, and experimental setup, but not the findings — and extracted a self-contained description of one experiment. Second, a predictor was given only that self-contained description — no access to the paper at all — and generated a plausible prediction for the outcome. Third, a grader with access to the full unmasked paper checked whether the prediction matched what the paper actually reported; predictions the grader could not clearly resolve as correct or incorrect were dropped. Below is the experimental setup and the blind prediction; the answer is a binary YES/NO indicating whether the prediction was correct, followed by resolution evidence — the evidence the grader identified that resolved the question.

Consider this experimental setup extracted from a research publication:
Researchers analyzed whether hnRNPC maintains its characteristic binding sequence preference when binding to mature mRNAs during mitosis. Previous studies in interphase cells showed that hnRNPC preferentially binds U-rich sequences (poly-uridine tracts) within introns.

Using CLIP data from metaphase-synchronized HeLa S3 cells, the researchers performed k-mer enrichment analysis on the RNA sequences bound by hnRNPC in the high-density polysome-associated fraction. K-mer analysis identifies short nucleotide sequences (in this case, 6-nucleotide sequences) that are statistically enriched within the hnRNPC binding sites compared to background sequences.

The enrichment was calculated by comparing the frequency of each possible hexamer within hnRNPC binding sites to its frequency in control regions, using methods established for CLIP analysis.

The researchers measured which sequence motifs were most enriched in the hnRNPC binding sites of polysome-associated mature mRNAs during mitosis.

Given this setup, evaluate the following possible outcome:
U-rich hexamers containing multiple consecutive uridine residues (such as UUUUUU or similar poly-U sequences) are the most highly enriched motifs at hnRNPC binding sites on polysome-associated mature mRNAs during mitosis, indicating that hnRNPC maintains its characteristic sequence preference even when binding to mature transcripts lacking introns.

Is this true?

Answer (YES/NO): YES